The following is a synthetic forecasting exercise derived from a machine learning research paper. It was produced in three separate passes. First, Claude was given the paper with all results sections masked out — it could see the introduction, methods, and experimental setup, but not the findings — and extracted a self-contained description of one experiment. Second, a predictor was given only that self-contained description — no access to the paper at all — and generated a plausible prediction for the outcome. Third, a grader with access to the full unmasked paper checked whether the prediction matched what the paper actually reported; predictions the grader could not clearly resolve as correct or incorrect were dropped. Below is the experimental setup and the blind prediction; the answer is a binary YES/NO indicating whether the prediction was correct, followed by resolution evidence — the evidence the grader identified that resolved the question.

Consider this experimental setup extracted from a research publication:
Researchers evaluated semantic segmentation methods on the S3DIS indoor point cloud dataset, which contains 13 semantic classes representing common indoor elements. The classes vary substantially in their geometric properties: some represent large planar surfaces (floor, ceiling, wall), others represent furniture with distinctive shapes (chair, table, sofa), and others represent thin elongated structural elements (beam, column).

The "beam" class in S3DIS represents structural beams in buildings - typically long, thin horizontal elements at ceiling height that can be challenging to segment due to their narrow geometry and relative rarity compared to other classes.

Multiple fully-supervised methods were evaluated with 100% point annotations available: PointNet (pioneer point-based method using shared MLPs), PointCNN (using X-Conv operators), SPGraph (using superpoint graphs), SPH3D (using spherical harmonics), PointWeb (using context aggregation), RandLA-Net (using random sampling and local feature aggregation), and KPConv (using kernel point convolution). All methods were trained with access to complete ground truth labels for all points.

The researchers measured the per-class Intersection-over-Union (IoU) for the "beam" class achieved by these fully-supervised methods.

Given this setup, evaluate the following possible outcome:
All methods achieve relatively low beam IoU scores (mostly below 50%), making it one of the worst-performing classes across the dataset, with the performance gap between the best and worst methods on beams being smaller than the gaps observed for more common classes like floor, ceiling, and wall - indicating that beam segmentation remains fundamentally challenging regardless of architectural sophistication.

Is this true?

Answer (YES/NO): YES